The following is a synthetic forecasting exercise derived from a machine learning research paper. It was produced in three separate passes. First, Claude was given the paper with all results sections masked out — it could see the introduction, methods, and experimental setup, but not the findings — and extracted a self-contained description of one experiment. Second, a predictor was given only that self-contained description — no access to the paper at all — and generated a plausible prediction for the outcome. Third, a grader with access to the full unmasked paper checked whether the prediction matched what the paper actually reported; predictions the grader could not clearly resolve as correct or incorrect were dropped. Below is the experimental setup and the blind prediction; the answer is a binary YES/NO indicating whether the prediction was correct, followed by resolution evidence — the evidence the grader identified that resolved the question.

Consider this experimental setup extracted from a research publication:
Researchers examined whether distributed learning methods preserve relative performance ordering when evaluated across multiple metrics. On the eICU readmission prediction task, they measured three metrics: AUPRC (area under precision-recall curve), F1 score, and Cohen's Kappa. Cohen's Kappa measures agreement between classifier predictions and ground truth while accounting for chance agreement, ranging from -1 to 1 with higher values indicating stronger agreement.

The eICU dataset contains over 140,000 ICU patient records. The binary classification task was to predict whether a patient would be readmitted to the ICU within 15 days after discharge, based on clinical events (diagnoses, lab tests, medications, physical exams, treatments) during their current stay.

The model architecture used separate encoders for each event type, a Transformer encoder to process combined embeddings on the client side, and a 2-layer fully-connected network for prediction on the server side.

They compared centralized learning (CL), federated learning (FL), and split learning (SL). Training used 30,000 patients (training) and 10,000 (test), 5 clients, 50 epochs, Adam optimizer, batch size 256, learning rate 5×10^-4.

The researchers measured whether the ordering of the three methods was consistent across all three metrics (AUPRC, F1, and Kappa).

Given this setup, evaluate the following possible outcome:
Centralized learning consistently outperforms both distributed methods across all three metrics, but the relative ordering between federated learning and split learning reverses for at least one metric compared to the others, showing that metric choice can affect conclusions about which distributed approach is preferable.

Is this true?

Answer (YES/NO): YES